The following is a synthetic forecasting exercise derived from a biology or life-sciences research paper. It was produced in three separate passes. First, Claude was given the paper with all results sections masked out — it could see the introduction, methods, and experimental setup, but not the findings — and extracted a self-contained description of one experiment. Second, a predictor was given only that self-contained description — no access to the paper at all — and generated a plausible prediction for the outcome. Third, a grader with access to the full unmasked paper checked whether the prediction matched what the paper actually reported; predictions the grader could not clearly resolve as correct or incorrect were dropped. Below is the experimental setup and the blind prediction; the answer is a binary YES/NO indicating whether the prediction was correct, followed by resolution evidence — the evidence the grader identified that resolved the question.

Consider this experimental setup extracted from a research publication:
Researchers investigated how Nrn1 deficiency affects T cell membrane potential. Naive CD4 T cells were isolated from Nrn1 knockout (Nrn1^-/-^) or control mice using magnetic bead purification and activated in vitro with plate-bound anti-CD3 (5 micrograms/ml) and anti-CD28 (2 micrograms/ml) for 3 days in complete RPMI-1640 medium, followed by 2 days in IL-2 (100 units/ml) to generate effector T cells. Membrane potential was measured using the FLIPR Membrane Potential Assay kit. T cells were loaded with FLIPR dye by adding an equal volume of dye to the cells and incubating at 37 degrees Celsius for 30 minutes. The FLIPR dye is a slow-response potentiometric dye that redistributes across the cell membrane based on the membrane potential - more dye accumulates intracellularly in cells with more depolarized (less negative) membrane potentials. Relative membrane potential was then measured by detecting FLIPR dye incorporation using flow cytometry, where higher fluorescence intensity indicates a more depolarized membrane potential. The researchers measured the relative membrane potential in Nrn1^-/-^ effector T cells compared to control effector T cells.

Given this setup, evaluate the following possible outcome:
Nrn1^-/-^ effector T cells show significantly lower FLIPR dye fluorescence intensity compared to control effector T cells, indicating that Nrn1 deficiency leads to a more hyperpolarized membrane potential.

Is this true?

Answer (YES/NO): NO